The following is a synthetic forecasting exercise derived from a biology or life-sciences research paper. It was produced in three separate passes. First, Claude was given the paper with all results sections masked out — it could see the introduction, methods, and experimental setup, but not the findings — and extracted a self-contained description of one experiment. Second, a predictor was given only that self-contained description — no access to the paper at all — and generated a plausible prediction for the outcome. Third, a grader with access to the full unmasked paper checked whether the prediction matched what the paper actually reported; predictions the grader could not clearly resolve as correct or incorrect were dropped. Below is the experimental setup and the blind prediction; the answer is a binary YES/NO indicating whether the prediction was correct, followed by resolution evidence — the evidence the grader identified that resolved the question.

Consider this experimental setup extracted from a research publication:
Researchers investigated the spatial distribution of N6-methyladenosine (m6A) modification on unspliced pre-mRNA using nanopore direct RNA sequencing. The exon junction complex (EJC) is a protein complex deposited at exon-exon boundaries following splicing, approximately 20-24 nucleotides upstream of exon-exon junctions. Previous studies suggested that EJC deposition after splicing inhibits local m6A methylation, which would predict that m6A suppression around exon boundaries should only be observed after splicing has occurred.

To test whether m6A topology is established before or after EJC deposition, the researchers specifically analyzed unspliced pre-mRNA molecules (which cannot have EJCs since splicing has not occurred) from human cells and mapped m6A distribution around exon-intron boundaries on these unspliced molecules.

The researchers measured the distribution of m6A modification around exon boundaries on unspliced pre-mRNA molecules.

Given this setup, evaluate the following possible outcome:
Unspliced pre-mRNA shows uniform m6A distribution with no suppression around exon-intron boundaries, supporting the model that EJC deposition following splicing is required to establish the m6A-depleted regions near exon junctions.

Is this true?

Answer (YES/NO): NO